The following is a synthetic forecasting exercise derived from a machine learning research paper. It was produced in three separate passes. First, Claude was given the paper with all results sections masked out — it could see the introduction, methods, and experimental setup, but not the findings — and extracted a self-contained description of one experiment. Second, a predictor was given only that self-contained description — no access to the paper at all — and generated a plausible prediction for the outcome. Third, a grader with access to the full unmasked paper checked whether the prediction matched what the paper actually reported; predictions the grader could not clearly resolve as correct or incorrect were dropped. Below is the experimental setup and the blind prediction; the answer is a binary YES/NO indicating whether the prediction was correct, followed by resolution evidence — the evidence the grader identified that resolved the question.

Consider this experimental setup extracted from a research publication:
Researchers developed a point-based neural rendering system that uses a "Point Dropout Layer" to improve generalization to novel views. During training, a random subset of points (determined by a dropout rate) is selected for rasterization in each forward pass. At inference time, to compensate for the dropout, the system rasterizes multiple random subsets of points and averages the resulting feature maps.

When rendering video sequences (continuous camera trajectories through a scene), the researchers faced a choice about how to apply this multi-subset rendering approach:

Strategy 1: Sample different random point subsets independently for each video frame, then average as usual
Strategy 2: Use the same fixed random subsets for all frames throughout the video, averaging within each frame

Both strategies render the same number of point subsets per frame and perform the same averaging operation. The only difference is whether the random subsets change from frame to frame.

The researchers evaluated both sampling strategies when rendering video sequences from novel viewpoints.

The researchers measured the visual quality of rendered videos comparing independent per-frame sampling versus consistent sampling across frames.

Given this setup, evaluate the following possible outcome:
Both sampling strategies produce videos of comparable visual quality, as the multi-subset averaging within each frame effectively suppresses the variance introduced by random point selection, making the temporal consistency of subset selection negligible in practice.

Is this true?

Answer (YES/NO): NO